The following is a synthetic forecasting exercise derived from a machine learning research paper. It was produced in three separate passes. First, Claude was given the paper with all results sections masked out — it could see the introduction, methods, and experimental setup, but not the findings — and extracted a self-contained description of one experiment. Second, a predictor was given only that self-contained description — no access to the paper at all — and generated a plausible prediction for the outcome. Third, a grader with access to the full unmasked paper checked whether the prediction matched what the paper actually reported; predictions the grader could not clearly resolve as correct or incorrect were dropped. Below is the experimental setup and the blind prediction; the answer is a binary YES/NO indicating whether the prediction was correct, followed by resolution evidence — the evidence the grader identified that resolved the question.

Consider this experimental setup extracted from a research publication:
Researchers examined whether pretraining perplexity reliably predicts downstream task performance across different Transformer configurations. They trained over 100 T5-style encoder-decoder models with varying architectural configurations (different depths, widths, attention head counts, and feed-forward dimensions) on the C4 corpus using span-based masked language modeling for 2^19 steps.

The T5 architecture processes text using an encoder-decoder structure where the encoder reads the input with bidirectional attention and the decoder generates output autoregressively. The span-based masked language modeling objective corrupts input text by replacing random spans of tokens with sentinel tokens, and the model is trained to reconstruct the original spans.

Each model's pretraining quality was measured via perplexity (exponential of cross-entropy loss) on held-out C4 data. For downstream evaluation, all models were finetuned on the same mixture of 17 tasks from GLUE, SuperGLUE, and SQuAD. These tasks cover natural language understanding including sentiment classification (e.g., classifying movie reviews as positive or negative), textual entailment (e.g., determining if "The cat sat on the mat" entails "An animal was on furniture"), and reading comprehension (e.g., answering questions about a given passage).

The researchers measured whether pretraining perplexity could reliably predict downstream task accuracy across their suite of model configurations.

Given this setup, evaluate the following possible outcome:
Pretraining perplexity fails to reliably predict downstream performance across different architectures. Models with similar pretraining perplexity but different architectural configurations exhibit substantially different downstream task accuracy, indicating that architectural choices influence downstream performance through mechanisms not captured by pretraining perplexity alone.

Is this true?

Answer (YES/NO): YES